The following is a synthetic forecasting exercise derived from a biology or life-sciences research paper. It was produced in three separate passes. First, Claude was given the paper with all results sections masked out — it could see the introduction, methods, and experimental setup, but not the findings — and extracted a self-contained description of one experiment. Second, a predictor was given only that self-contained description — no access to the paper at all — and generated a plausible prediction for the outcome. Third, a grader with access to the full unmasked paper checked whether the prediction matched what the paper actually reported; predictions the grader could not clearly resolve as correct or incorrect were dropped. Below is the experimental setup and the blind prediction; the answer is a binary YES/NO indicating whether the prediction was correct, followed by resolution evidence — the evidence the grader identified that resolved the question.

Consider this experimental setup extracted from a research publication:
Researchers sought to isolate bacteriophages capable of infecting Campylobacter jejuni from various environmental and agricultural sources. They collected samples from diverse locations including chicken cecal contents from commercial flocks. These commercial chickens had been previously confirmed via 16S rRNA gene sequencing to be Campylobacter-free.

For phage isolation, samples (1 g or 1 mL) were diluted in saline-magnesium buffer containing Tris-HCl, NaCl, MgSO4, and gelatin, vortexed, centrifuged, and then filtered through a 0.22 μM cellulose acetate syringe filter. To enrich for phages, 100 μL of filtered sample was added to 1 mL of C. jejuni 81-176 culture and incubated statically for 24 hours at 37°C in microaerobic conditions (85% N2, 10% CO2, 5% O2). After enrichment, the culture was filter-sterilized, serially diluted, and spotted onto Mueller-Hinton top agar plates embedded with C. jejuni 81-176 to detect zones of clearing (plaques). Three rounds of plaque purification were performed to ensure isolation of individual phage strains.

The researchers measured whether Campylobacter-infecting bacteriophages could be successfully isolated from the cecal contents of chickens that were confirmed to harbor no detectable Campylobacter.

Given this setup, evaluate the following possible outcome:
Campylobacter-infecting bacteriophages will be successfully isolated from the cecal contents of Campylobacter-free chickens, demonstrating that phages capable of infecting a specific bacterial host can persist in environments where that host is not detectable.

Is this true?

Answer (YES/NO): YES